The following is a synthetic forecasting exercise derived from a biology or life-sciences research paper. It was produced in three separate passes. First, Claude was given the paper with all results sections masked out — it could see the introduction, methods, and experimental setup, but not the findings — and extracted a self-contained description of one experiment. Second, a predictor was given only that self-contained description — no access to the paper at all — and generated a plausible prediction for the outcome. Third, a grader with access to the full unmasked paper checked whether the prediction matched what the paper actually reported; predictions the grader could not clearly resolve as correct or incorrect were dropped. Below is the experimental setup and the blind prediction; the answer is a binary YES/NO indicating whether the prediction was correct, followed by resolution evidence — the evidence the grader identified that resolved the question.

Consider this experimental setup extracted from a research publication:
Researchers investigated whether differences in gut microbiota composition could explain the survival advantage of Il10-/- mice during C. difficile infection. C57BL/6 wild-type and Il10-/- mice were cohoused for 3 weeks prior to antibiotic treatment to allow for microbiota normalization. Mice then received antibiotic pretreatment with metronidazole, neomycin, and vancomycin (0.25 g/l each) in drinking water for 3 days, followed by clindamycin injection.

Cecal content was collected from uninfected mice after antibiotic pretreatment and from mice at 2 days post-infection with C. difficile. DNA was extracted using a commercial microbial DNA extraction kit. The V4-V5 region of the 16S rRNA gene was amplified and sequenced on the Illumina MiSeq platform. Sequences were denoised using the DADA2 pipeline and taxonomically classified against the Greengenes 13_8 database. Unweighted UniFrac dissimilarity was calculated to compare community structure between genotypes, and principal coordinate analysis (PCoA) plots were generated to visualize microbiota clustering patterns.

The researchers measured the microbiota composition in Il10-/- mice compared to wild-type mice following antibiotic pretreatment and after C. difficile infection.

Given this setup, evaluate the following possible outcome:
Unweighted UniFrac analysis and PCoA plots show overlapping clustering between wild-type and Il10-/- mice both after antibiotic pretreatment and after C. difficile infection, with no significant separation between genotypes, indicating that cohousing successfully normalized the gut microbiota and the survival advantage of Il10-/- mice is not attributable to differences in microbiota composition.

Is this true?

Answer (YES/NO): YES